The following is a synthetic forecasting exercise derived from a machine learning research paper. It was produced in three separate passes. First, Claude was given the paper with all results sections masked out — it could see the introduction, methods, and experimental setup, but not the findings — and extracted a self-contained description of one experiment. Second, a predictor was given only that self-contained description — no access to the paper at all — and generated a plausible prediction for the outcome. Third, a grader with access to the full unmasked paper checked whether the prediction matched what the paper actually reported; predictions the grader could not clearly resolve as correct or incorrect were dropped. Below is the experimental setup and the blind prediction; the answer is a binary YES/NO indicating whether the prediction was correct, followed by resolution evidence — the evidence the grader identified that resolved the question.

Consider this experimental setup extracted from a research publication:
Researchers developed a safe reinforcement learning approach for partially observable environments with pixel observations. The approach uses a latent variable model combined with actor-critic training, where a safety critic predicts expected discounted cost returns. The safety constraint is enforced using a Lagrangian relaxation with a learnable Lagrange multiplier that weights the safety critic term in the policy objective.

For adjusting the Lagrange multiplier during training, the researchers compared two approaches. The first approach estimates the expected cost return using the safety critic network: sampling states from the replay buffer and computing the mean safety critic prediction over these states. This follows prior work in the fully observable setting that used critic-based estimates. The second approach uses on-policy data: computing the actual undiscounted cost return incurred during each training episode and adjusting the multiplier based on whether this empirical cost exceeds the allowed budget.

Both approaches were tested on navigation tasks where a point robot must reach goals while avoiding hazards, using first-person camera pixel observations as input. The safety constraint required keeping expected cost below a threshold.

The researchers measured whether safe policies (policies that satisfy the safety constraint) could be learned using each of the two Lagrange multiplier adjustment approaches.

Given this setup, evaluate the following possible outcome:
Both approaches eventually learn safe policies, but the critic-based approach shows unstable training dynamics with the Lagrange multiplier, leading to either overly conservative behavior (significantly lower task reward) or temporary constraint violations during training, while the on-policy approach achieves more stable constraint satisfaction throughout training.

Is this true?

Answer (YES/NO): NO